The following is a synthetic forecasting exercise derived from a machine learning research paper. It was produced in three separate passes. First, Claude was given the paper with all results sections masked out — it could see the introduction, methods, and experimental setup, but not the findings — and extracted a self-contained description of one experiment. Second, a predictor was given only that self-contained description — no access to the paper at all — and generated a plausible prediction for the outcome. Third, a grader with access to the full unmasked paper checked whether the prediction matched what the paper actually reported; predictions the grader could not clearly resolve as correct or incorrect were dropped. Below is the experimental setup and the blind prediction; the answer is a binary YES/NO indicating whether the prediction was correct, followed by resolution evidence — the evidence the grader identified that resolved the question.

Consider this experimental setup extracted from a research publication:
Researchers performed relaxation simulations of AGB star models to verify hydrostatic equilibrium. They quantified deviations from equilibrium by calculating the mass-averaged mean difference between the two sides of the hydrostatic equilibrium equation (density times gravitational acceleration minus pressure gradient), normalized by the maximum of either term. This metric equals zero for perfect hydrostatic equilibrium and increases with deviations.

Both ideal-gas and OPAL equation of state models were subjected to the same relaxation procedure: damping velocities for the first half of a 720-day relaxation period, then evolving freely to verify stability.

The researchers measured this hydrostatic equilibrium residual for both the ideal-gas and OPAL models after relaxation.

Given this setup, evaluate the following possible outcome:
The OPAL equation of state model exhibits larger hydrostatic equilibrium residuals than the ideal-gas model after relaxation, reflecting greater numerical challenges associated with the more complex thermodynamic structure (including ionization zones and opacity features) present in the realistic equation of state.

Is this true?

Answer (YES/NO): YES